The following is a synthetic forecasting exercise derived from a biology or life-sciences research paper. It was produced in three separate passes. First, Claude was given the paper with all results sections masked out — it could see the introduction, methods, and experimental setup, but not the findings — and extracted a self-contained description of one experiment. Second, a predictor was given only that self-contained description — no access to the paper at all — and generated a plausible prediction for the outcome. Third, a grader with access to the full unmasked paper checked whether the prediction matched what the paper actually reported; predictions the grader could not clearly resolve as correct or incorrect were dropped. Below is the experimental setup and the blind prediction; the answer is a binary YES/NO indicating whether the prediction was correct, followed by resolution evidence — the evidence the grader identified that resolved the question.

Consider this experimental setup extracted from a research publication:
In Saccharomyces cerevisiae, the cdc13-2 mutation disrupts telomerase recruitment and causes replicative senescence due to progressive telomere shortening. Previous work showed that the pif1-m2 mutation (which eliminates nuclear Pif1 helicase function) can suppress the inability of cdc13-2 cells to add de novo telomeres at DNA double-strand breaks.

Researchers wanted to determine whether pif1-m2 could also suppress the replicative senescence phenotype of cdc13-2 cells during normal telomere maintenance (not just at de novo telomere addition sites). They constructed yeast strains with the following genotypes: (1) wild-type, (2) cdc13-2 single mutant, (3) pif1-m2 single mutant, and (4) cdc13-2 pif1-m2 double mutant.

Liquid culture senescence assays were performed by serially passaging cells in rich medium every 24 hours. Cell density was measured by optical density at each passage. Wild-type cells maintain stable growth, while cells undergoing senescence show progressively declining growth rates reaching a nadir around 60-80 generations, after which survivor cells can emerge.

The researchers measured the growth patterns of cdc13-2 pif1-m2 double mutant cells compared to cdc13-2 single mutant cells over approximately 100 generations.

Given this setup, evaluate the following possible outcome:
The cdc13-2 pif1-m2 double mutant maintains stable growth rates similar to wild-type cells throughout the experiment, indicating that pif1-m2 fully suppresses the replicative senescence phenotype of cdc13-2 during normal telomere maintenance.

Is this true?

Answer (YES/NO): YES